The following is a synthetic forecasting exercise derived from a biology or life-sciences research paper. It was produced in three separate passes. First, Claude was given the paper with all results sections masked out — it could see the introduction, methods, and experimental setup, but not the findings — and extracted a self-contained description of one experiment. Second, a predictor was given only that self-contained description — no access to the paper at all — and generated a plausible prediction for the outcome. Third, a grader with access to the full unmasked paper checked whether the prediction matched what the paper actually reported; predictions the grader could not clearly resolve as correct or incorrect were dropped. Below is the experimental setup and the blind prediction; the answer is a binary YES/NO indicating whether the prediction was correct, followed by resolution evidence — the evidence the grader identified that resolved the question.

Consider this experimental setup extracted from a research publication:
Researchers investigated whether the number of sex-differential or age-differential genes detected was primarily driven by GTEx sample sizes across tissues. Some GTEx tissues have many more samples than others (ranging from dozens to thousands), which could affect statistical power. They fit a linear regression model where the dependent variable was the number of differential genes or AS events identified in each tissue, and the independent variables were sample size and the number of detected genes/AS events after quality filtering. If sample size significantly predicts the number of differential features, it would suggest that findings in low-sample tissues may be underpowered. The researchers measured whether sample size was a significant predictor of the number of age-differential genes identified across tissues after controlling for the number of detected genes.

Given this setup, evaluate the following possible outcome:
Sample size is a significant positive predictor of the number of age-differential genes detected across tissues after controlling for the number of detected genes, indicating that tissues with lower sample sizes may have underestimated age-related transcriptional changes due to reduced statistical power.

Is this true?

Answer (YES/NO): NO